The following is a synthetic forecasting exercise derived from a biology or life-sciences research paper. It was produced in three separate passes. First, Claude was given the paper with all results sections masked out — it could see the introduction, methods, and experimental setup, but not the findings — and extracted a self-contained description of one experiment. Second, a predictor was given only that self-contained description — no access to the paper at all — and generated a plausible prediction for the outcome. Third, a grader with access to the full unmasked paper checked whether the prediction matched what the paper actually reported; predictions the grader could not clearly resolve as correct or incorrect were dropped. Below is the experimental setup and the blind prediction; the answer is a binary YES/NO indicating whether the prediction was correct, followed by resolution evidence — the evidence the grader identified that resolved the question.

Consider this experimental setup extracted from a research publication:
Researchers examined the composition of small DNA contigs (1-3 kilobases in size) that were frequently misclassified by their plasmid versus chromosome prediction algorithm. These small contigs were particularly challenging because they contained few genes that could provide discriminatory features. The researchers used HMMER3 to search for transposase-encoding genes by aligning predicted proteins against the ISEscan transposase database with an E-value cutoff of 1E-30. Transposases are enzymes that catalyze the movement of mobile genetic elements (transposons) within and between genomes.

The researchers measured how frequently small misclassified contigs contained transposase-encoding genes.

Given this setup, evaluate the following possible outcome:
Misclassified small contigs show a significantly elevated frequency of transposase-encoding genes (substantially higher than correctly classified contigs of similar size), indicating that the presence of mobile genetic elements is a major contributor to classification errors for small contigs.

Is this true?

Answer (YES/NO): YES